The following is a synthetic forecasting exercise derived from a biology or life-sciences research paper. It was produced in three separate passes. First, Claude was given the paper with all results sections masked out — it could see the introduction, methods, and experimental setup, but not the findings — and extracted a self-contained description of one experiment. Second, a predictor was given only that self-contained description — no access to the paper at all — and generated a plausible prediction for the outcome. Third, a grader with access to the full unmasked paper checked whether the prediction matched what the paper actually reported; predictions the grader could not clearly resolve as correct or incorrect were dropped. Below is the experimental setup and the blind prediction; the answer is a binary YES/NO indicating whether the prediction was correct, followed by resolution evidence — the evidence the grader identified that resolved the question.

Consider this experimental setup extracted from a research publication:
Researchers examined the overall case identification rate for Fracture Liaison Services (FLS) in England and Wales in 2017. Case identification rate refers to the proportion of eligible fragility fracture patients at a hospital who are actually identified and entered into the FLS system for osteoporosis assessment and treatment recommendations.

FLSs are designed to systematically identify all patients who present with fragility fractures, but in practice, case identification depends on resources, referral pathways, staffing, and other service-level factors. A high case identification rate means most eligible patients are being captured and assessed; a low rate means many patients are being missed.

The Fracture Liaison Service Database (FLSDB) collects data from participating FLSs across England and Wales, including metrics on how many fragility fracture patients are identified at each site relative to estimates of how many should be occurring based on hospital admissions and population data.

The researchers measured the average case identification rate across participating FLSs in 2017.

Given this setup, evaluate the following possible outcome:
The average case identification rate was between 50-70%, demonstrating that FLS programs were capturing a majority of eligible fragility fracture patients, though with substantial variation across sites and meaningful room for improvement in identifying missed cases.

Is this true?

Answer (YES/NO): NO